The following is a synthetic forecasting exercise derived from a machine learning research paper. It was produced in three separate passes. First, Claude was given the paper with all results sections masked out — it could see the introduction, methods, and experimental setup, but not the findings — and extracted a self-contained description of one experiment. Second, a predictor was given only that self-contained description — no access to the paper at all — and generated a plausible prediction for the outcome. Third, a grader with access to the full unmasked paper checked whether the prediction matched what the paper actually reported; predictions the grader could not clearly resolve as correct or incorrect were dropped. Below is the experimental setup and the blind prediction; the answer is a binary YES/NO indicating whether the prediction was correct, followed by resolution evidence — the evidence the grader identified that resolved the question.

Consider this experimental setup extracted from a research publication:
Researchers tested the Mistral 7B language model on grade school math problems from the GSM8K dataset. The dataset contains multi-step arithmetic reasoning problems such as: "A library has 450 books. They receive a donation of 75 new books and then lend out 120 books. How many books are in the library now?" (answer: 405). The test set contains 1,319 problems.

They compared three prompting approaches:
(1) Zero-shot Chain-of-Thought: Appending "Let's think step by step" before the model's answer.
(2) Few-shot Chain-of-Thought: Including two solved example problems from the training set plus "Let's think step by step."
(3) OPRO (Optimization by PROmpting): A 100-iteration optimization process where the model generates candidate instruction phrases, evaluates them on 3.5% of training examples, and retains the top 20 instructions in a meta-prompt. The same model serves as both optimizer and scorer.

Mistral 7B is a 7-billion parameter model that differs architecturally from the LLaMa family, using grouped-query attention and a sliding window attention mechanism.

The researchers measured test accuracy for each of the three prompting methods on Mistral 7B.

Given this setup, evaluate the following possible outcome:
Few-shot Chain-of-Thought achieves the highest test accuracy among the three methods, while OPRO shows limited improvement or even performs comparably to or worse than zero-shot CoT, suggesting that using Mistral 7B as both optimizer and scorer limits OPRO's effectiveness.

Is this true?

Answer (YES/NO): YES